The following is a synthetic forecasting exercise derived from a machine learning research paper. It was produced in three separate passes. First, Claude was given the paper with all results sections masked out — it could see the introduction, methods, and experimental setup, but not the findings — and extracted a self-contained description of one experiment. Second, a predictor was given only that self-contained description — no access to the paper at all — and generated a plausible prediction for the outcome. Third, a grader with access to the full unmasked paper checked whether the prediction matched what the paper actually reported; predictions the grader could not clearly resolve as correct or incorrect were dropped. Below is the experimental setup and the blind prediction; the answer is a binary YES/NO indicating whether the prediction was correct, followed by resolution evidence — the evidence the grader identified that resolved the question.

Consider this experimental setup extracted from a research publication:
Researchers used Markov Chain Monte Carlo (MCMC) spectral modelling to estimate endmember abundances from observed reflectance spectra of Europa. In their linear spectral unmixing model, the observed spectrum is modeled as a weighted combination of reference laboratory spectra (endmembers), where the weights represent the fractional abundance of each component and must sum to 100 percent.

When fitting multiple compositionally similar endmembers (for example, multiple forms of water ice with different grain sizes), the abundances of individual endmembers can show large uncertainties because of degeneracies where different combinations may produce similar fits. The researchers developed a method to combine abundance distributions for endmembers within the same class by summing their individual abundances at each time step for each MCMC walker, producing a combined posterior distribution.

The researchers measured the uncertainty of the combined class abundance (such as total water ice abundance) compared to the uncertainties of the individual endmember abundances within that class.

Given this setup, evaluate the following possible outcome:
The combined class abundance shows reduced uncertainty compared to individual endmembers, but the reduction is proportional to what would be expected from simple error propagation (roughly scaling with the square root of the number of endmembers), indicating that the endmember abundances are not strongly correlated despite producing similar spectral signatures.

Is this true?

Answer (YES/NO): NO